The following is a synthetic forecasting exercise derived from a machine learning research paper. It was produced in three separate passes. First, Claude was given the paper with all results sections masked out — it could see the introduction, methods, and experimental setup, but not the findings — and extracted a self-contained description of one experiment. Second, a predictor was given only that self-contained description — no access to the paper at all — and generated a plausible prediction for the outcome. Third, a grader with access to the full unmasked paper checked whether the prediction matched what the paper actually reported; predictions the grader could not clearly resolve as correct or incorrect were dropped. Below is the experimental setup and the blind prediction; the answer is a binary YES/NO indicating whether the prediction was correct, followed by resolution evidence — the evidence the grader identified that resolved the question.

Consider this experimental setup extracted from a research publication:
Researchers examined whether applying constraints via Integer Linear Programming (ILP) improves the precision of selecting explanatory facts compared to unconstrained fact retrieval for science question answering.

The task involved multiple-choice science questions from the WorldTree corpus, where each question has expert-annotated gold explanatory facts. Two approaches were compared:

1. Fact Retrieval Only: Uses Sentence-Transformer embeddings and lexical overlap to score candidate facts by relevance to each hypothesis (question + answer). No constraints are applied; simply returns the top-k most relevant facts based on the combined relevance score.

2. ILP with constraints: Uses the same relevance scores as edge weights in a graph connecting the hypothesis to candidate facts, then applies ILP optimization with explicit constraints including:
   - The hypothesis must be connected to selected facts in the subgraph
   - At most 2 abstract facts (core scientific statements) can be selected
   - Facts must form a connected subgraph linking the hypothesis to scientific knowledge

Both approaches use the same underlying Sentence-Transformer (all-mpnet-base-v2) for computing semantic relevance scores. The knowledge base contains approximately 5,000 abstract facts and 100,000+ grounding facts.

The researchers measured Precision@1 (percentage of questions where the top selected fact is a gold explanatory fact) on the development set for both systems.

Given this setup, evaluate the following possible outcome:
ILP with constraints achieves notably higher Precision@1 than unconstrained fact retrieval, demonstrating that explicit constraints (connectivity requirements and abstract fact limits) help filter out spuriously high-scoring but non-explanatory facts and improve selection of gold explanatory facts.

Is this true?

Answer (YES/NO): YES